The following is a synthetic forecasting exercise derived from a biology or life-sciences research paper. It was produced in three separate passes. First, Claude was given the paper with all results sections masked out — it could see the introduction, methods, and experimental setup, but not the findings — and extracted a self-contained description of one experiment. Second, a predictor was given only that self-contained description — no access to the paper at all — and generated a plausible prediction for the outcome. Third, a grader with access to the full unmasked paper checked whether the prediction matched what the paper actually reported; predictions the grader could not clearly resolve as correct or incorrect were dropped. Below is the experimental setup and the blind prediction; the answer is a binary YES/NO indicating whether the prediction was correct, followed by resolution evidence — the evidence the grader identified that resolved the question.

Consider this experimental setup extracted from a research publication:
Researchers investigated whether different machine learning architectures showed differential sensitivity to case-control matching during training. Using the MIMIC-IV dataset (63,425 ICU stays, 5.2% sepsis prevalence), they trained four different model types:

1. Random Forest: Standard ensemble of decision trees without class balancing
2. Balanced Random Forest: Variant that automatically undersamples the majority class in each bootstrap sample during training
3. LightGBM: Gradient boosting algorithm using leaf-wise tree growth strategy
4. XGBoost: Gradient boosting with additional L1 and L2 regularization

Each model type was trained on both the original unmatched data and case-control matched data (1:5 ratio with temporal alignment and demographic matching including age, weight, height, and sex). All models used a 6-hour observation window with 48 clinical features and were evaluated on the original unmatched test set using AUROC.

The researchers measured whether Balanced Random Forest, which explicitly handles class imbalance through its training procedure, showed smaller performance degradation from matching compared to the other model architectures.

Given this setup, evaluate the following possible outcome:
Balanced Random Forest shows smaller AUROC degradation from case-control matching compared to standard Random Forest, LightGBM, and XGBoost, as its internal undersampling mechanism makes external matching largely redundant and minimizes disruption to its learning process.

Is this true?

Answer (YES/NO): NO